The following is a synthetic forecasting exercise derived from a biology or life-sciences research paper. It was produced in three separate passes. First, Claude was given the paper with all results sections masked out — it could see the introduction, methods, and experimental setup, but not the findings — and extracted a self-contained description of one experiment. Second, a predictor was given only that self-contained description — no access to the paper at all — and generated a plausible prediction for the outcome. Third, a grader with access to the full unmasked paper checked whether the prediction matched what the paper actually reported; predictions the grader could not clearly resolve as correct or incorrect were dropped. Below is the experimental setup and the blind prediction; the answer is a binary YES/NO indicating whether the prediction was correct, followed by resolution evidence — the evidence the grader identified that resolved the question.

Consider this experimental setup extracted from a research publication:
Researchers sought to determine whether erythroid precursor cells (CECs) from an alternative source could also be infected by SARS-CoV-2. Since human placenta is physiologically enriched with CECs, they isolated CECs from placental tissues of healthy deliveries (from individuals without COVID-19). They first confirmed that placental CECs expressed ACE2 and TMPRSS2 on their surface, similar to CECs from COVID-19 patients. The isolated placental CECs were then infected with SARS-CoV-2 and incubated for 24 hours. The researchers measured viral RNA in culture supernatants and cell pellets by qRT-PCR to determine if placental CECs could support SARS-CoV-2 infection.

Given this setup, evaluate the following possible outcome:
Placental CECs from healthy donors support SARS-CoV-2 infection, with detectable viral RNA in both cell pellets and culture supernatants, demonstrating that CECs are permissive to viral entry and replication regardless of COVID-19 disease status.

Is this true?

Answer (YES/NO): YES